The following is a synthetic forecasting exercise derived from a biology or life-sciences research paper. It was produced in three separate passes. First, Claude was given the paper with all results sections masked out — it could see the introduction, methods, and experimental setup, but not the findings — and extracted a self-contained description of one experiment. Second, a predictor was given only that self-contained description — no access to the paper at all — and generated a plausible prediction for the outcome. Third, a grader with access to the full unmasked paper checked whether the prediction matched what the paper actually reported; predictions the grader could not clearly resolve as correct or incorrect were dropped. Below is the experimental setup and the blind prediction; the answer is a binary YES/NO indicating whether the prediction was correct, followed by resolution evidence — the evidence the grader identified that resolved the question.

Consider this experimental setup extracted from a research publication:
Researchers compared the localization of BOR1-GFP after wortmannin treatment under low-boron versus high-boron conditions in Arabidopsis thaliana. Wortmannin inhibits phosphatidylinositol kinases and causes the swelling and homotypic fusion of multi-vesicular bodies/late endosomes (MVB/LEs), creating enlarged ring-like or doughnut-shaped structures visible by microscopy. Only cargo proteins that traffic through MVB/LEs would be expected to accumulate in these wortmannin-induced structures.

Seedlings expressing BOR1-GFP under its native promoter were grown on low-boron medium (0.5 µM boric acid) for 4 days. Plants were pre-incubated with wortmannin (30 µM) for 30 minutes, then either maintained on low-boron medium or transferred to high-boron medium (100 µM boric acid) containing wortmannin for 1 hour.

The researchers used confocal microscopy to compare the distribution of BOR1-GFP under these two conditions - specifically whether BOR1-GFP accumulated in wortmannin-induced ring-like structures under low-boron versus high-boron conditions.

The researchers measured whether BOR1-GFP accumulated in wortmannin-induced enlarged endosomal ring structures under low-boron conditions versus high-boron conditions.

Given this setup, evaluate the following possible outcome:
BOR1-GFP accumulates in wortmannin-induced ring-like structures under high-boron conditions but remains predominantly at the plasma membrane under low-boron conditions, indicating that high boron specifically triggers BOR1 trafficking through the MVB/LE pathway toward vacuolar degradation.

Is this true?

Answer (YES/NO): YES